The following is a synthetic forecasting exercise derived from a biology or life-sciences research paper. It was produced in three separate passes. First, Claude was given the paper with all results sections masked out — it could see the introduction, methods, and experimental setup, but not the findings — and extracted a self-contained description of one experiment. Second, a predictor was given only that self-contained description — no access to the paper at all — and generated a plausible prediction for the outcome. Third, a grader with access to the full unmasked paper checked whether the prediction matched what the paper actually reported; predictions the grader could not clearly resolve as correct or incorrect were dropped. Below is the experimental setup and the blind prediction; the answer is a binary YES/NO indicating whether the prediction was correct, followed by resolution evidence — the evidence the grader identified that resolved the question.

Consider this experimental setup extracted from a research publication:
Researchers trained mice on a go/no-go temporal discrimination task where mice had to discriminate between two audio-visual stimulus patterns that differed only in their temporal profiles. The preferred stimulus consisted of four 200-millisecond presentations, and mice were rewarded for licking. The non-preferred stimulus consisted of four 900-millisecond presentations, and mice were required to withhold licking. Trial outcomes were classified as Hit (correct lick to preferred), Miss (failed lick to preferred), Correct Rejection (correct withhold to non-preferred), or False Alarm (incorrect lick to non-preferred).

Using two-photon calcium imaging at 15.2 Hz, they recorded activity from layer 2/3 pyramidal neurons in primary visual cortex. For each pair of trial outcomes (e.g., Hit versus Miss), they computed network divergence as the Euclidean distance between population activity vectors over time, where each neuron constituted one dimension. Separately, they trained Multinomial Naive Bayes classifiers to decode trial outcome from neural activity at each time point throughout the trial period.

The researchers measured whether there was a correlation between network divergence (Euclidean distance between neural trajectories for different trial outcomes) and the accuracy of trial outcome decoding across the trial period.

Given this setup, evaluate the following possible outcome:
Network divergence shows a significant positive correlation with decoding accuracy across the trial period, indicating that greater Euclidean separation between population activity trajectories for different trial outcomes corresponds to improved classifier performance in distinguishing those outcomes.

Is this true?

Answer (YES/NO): YES